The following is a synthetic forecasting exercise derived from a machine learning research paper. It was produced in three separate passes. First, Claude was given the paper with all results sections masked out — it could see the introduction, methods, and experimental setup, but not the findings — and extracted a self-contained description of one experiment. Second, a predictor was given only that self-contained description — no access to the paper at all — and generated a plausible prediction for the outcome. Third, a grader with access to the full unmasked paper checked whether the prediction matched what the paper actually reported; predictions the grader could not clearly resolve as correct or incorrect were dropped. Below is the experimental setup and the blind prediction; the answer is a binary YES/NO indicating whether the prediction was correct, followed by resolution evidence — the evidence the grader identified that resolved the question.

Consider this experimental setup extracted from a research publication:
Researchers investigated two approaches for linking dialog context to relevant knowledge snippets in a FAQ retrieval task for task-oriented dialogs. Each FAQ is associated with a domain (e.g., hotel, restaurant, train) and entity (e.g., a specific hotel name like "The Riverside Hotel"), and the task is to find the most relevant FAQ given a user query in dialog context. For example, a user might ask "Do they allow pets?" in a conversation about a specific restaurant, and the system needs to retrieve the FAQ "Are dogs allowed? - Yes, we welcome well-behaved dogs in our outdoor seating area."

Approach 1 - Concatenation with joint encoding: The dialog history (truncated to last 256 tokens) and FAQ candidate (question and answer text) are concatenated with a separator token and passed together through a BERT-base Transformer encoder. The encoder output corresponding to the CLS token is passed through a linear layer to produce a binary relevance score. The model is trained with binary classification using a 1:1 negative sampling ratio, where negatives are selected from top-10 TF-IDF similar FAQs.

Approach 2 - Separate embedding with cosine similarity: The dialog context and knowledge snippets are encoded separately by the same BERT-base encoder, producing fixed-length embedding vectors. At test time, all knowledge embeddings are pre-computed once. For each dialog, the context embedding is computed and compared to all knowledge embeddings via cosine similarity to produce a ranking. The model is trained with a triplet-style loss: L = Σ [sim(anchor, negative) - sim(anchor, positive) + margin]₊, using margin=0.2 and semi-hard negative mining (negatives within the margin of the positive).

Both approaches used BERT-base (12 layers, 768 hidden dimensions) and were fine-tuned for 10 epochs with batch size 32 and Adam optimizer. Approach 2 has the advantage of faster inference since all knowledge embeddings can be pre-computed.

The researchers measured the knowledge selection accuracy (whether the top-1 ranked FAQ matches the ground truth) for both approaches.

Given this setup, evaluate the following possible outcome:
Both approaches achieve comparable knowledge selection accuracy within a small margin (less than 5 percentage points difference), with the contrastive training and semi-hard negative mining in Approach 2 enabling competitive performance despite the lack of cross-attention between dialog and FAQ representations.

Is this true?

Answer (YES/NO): YES